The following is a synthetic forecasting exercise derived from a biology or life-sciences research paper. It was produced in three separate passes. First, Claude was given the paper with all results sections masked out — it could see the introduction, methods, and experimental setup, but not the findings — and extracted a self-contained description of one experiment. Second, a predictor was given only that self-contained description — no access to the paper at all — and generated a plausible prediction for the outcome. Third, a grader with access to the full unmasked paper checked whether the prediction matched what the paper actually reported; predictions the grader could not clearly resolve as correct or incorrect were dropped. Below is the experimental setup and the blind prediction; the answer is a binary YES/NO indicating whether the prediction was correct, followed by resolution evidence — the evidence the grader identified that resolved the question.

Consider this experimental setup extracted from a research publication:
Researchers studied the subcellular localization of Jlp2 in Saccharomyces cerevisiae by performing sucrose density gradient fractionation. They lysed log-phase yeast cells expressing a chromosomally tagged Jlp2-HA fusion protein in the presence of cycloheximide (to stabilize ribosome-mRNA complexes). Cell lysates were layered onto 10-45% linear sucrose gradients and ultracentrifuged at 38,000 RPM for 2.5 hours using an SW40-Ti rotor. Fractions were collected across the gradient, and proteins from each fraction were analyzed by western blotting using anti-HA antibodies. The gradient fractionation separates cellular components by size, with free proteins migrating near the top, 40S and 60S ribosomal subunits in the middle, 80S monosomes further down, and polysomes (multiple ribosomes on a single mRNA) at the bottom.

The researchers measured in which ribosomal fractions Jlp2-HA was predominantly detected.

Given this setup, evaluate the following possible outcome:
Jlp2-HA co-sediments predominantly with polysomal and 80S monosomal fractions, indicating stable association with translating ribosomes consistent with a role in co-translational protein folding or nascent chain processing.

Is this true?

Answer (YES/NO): NO